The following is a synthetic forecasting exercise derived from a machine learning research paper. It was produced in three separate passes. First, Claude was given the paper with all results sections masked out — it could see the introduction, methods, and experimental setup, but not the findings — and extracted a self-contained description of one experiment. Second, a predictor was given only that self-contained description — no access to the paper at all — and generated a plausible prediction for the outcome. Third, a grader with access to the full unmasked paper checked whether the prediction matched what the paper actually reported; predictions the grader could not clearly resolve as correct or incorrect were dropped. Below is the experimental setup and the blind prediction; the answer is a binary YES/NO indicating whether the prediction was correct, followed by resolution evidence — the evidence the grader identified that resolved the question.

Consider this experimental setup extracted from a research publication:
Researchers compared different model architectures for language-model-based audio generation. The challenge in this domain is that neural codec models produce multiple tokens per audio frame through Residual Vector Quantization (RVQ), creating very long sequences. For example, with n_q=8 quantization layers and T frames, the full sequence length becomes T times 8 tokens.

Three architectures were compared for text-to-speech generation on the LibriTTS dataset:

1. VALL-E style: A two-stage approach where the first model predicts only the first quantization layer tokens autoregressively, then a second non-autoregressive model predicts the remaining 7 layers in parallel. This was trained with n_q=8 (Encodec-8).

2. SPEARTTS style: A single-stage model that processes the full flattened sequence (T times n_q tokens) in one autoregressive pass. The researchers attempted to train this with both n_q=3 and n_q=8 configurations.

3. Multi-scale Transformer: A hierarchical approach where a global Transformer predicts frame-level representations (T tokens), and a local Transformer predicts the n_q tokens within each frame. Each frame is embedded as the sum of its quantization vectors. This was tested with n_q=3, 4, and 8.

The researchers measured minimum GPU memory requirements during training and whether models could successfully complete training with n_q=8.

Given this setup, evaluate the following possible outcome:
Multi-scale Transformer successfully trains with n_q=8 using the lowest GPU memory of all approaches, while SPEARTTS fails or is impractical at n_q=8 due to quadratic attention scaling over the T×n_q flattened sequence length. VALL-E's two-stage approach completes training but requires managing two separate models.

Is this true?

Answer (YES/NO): NO